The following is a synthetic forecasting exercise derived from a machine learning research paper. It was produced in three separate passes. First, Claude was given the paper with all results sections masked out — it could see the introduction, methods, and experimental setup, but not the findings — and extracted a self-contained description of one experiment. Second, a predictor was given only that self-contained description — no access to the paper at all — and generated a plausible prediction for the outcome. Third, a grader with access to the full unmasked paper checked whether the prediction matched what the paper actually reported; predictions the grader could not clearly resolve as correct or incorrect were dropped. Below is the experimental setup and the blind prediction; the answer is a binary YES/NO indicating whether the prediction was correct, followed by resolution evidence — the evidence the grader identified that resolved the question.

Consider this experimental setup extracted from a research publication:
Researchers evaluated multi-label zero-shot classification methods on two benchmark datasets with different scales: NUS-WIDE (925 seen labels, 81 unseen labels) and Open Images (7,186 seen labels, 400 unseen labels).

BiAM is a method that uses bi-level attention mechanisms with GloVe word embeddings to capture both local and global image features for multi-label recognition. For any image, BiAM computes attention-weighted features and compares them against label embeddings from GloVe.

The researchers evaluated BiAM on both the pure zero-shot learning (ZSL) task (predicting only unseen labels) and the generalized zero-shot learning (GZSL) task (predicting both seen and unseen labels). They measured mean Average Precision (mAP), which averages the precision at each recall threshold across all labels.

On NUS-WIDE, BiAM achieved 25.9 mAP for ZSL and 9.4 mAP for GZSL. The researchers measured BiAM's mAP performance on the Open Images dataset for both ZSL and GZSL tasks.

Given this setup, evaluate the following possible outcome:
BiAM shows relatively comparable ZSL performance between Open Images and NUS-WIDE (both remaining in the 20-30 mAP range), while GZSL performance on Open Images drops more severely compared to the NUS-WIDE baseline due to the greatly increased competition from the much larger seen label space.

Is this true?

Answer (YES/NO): NO